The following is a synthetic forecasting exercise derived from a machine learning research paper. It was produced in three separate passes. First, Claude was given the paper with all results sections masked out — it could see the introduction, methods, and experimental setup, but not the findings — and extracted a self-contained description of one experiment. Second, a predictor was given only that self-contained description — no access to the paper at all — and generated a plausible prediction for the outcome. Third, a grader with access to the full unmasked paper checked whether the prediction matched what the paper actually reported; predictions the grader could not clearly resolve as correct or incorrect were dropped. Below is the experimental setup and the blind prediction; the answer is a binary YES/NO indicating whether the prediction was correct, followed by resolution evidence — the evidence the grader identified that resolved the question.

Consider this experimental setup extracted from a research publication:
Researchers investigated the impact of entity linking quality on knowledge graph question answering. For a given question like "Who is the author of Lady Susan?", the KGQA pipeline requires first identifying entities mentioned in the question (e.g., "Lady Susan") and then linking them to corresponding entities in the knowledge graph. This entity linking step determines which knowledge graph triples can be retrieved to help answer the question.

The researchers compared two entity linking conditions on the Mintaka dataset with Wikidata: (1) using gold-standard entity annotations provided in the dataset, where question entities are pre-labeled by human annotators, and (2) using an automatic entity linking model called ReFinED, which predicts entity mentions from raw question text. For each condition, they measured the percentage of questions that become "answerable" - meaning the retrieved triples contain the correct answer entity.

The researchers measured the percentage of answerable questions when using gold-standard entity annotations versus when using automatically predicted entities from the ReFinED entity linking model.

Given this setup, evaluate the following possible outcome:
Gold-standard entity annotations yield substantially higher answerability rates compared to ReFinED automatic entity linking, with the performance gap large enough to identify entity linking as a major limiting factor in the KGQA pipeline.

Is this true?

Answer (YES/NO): YES